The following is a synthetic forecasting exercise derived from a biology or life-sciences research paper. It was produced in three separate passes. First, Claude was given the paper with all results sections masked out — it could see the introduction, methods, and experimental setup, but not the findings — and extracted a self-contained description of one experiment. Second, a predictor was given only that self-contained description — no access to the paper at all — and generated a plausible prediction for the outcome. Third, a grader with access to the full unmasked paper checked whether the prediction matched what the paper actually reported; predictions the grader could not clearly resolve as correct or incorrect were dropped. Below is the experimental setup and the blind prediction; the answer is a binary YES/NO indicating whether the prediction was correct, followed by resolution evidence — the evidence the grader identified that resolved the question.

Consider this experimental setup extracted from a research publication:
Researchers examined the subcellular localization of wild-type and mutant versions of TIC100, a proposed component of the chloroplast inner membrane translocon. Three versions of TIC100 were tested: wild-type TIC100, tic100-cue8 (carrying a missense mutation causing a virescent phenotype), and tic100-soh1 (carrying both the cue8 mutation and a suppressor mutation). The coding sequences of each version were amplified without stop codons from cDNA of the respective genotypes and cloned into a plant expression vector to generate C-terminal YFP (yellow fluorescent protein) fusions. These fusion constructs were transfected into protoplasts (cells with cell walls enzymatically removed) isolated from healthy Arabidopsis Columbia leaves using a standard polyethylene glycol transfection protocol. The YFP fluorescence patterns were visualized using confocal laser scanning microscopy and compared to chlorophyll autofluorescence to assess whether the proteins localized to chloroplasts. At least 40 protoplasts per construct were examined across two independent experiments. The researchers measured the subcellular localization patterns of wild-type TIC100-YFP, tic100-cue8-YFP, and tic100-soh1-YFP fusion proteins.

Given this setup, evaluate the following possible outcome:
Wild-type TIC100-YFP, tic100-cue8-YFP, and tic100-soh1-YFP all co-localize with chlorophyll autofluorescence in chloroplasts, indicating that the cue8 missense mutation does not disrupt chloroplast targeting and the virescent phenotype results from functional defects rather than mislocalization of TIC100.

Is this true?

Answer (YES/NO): YES